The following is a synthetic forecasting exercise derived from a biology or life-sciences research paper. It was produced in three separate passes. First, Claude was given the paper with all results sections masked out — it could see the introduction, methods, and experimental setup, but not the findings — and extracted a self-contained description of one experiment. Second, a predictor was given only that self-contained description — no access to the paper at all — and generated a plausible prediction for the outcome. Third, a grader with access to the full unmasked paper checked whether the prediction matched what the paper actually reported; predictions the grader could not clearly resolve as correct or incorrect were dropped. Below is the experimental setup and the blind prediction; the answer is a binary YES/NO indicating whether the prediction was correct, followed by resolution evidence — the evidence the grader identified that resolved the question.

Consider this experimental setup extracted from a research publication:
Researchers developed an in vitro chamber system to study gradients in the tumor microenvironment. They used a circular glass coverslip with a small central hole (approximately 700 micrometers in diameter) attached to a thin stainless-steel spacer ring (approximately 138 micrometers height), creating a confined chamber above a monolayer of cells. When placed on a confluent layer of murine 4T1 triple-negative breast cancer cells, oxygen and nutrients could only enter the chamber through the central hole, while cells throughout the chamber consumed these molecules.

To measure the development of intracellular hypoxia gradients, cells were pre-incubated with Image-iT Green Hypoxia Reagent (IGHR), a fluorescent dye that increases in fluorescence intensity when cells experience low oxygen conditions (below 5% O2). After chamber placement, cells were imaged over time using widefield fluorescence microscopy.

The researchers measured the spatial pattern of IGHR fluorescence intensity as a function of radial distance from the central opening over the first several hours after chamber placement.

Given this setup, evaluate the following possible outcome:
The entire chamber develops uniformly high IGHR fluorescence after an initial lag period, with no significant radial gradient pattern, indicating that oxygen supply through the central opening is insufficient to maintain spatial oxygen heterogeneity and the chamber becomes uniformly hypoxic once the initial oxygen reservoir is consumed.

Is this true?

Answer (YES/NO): NO